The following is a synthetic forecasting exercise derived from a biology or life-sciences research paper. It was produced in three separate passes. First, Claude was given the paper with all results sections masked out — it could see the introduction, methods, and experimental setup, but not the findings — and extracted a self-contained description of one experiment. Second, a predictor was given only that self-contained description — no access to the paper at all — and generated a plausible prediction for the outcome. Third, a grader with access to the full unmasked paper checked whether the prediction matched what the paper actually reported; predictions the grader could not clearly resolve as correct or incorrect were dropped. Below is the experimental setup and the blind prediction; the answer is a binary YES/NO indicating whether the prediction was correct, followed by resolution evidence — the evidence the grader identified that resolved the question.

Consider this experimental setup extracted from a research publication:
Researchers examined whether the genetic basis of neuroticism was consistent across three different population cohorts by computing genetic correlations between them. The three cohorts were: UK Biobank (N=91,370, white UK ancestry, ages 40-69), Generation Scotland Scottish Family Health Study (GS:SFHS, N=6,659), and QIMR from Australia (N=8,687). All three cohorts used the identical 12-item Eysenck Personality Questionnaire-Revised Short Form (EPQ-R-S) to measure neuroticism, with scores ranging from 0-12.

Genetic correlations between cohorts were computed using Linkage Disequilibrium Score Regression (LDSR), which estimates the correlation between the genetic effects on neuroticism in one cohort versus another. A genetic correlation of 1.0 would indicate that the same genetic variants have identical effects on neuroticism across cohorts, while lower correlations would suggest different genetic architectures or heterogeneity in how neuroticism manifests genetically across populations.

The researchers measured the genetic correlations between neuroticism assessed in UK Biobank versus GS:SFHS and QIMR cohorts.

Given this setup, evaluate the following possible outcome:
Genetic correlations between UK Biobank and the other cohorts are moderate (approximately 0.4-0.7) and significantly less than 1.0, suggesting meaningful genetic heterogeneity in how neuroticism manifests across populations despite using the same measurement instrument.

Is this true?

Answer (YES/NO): NO